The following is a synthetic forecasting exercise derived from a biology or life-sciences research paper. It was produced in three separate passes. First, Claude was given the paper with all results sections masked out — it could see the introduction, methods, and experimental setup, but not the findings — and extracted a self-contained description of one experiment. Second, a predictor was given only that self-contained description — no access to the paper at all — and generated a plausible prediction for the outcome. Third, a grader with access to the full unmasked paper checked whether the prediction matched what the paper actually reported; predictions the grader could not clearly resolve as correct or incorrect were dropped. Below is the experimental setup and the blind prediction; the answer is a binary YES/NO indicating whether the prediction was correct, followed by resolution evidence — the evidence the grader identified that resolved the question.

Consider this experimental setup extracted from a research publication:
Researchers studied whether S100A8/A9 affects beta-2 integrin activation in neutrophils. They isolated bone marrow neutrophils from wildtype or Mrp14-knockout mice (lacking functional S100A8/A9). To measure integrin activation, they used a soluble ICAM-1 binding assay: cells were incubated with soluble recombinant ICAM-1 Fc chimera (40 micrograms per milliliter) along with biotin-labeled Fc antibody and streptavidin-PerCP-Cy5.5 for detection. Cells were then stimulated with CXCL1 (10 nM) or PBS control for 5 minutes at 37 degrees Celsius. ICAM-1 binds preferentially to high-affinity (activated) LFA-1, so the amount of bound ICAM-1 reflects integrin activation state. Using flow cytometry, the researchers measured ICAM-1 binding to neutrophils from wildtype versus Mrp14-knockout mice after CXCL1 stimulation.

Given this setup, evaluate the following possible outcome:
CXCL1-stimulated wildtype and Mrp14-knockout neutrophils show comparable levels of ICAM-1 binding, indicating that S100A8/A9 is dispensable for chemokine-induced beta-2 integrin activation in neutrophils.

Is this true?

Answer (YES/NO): YES